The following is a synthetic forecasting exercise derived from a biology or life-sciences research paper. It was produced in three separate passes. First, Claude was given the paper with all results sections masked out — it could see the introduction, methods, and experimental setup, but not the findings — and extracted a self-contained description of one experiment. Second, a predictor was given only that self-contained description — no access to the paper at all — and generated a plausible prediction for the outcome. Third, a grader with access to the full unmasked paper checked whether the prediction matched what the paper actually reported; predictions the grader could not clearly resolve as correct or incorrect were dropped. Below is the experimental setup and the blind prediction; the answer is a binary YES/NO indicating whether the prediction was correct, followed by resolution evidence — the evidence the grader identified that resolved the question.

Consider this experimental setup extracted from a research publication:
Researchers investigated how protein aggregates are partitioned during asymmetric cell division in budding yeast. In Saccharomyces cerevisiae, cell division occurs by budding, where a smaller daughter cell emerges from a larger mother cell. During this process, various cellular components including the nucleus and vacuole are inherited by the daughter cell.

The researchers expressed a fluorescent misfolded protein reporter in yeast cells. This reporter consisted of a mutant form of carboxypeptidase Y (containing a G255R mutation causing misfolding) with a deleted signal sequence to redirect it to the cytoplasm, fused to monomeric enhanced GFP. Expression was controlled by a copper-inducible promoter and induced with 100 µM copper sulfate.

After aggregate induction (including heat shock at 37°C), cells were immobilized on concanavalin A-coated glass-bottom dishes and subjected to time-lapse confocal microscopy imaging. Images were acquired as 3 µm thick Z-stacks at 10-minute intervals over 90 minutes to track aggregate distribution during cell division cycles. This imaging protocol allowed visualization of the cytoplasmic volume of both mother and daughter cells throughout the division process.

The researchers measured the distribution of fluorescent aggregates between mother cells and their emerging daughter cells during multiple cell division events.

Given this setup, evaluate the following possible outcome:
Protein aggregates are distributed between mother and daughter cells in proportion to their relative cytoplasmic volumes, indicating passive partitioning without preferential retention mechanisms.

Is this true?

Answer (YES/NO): NO